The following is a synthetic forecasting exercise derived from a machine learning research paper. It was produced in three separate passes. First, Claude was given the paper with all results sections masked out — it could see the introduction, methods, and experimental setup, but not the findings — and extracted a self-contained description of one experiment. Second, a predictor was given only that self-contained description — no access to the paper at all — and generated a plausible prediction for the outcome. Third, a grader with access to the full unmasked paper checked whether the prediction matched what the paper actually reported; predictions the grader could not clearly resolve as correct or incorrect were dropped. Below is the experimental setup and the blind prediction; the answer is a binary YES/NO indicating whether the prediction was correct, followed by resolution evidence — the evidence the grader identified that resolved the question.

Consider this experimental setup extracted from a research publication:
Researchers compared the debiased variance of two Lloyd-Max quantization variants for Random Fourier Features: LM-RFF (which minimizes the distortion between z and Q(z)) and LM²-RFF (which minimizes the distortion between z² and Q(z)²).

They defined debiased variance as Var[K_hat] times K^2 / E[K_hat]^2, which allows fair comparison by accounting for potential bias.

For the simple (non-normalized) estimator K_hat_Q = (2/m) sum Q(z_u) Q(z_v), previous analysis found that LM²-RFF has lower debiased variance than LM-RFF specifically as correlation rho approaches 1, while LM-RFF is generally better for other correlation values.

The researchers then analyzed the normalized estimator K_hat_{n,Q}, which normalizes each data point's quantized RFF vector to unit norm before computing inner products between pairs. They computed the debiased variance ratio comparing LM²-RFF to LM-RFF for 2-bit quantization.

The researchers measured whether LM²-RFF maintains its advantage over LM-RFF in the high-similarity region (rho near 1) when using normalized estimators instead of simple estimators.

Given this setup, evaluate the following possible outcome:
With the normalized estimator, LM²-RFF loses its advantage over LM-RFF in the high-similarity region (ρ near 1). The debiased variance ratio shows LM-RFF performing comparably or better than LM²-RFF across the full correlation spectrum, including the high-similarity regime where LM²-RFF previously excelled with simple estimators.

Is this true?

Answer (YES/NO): YES